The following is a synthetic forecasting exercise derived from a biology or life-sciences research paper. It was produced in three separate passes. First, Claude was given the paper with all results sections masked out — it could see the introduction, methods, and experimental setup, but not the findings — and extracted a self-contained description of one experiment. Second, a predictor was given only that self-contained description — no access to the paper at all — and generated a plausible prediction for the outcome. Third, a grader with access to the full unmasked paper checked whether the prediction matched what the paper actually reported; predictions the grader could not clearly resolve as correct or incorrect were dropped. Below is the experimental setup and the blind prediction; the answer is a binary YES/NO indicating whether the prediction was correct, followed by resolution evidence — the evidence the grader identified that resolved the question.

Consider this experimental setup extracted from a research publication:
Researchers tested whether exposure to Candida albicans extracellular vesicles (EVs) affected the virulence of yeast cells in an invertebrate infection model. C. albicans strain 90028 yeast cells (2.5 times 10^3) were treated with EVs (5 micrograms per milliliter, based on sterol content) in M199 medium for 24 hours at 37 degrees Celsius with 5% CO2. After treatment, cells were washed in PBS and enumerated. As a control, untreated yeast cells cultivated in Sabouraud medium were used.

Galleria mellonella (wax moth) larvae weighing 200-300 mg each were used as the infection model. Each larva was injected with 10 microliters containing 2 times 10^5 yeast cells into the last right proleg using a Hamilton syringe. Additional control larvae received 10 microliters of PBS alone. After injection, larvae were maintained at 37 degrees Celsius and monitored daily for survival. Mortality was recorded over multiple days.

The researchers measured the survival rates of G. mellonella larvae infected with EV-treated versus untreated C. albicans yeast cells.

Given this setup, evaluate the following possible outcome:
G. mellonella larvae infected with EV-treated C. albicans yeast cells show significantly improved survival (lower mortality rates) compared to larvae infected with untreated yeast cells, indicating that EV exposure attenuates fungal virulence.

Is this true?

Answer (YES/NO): YES